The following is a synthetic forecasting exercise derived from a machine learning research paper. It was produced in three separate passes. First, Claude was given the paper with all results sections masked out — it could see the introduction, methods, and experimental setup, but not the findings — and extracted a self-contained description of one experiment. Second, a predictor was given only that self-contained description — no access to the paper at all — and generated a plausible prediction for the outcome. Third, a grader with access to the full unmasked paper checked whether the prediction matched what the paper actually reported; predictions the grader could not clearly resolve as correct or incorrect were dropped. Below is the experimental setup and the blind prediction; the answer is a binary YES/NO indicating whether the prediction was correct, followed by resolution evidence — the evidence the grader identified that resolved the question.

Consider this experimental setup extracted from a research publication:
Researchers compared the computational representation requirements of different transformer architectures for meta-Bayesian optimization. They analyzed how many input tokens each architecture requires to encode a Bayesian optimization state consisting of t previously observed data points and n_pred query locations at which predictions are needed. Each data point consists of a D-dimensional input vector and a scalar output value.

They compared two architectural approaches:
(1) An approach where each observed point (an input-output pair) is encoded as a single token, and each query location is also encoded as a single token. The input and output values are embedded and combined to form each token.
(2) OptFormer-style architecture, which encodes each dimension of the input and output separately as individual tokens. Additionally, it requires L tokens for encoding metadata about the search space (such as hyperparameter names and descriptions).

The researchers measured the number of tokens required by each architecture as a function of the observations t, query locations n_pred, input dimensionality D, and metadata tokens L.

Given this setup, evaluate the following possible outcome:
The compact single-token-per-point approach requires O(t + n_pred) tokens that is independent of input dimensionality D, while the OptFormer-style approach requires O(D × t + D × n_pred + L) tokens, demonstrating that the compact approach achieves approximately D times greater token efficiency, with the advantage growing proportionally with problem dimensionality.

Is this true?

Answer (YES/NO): YES